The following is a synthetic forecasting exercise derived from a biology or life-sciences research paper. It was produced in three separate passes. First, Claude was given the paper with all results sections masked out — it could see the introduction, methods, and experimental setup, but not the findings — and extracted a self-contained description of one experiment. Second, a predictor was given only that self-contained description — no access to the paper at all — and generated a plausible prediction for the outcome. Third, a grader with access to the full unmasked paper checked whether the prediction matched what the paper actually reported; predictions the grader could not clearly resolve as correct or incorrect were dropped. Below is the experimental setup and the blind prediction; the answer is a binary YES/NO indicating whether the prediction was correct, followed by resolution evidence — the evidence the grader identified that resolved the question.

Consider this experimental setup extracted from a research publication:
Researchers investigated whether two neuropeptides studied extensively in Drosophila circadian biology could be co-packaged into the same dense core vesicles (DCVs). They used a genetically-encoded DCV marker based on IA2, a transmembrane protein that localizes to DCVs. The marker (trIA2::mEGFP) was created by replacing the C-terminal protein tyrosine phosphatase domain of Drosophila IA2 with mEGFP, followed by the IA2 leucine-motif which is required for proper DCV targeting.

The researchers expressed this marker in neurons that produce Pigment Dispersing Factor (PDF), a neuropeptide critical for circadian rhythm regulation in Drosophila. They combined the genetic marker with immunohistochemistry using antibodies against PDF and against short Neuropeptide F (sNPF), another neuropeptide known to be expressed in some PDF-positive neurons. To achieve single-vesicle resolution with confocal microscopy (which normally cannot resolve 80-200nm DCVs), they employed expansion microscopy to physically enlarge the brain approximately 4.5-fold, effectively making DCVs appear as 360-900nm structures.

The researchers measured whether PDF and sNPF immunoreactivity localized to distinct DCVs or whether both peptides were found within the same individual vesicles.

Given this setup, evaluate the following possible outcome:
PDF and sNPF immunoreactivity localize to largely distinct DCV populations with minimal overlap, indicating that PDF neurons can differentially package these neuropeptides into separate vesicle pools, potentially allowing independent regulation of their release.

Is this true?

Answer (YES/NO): NO